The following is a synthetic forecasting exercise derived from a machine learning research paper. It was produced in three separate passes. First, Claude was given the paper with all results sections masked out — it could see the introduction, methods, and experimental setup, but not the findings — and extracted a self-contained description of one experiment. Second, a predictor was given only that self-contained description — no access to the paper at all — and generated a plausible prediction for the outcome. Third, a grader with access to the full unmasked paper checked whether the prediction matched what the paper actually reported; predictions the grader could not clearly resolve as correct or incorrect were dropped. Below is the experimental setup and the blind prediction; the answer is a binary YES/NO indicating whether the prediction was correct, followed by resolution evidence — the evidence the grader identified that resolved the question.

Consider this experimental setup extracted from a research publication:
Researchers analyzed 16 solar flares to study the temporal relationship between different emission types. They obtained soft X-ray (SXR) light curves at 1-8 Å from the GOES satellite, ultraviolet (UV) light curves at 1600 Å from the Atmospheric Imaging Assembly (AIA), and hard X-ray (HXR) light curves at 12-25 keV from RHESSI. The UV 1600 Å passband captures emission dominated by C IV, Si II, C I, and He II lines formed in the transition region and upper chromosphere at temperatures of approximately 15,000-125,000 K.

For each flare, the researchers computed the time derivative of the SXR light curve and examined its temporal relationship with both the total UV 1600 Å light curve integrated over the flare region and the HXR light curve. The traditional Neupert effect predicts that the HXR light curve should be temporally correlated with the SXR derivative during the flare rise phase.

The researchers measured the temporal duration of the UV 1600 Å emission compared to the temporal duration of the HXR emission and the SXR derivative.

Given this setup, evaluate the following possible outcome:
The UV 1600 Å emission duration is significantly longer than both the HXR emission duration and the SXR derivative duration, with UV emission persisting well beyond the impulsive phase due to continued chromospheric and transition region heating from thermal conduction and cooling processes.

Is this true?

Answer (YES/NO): NO